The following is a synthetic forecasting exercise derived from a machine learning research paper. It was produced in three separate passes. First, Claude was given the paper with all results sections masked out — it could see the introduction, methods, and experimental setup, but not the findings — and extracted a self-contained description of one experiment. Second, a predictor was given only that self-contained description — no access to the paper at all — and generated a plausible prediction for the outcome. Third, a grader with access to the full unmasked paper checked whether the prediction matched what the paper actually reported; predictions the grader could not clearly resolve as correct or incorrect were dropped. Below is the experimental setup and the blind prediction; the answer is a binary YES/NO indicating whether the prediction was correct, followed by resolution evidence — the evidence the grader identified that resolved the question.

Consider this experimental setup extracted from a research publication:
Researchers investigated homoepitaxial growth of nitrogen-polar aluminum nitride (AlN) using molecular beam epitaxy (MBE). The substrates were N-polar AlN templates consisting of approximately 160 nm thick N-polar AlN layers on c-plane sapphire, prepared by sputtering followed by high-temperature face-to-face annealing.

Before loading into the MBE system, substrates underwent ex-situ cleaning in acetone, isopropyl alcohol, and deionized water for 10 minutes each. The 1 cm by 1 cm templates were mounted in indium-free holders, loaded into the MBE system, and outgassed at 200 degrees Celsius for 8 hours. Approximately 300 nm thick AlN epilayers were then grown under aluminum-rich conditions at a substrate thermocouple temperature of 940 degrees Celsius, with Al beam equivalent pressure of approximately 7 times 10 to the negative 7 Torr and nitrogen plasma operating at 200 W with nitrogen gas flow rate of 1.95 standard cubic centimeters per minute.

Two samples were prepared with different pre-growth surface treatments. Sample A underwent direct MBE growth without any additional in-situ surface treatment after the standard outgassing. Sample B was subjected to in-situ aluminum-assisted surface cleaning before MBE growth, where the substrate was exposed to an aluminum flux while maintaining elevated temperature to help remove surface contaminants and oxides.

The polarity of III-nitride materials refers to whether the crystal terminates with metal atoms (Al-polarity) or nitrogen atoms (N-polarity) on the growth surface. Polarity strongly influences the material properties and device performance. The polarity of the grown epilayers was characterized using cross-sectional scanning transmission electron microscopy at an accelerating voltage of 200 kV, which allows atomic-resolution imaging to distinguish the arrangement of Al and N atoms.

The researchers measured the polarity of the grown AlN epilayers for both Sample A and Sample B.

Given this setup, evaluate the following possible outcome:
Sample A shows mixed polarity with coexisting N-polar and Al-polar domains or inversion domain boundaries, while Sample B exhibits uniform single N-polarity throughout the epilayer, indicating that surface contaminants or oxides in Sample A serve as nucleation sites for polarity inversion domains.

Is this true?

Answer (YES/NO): NO